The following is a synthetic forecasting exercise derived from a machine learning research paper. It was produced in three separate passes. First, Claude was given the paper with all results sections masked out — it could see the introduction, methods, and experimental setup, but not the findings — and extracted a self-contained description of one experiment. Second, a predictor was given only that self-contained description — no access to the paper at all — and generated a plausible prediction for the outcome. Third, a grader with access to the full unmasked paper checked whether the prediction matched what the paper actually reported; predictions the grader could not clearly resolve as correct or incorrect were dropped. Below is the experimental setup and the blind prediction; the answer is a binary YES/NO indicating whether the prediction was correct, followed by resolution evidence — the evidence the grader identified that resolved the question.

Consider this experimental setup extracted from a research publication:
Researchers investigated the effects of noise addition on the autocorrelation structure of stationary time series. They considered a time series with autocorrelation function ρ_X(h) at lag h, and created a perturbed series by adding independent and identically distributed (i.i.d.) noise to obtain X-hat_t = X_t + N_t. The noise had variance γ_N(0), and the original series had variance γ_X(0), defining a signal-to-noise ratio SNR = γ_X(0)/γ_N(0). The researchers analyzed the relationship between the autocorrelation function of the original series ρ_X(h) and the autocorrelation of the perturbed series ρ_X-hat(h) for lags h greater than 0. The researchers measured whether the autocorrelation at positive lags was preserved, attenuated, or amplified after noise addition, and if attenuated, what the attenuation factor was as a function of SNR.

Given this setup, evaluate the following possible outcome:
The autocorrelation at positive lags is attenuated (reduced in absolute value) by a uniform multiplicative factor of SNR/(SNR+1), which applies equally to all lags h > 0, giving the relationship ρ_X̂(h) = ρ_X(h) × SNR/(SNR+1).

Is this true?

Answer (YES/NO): YES